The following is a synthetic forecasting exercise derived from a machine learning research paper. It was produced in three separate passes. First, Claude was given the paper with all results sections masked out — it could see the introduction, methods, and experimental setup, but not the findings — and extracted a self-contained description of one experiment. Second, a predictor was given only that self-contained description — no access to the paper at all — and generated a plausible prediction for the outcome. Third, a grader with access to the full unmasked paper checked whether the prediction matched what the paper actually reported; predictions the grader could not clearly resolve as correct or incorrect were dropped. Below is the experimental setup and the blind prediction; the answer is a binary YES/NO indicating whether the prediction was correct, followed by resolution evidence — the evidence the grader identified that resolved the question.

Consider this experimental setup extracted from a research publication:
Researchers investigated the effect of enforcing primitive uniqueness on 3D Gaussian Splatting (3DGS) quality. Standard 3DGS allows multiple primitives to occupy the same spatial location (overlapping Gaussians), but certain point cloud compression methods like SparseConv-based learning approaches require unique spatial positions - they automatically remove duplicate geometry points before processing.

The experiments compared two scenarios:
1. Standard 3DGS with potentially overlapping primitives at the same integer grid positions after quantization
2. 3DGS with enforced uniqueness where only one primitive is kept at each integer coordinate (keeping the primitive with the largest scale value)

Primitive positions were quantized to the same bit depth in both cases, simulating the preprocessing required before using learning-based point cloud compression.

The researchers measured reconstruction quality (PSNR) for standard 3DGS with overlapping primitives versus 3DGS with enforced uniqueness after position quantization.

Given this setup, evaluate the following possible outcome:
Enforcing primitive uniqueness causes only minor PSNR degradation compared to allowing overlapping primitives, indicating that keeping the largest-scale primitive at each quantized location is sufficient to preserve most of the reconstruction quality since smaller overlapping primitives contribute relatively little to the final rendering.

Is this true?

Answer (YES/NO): NO